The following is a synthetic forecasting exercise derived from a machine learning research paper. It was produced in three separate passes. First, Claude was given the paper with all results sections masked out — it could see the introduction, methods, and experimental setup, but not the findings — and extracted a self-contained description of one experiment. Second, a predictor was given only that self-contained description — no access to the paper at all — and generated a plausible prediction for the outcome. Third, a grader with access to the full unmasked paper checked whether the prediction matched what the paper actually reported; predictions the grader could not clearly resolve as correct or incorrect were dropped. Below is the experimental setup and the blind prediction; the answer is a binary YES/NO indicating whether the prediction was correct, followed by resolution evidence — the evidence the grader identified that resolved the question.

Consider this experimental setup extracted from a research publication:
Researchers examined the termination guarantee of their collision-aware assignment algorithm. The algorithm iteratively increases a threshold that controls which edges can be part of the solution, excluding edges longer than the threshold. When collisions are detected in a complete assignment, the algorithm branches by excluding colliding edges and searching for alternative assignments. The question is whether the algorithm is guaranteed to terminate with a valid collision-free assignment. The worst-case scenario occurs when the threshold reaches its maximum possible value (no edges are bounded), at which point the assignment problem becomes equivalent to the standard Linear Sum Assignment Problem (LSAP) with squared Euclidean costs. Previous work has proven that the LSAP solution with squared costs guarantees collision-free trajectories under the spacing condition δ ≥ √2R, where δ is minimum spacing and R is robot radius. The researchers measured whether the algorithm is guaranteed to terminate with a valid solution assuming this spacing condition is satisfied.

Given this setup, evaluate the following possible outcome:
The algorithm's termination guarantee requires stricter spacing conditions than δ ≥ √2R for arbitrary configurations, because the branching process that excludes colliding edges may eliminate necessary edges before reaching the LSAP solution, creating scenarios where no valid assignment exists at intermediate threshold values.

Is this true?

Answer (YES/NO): NO